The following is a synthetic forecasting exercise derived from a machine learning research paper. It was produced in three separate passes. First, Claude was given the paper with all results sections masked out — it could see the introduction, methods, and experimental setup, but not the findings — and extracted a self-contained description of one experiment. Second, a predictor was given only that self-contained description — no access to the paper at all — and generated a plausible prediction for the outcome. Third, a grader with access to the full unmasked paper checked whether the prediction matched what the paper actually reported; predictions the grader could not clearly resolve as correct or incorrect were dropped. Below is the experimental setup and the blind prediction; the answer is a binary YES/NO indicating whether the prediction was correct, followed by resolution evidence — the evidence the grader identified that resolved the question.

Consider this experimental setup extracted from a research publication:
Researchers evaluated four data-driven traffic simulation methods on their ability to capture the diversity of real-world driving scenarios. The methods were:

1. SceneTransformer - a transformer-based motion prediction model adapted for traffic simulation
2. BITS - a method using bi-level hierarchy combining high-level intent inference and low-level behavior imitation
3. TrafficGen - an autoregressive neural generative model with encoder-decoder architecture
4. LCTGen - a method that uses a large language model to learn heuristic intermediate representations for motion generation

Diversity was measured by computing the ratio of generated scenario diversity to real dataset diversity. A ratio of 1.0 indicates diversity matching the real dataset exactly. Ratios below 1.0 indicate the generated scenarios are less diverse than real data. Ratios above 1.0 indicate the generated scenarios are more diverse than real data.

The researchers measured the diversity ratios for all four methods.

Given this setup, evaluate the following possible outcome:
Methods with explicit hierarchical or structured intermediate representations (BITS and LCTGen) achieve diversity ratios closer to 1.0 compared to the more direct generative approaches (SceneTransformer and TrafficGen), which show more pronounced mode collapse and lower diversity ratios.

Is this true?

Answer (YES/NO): NO